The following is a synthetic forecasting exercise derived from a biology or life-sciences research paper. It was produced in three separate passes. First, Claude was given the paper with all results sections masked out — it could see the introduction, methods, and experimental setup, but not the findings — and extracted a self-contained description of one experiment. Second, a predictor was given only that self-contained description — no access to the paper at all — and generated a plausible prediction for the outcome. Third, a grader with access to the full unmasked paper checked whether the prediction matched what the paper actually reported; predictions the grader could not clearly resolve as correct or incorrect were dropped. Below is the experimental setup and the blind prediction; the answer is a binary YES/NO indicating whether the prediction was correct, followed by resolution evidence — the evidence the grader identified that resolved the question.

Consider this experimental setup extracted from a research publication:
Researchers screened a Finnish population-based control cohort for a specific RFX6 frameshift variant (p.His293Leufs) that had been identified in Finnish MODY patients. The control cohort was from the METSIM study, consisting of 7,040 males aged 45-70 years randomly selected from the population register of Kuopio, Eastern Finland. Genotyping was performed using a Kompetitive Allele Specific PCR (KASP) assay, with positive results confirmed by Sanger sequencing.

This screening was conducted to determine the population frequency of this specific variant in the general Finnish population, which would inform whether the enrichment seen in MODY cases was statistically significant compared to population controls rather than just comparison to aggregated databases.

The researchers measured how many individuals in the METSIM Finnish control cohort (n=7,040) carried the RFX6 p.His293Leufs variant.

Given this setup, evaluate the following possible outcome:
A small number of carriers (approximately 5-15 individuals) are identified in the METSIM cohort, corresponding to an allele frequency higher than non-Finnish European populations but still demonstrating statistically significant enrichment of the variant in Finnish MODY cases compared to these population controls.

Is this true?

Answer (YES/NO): NO